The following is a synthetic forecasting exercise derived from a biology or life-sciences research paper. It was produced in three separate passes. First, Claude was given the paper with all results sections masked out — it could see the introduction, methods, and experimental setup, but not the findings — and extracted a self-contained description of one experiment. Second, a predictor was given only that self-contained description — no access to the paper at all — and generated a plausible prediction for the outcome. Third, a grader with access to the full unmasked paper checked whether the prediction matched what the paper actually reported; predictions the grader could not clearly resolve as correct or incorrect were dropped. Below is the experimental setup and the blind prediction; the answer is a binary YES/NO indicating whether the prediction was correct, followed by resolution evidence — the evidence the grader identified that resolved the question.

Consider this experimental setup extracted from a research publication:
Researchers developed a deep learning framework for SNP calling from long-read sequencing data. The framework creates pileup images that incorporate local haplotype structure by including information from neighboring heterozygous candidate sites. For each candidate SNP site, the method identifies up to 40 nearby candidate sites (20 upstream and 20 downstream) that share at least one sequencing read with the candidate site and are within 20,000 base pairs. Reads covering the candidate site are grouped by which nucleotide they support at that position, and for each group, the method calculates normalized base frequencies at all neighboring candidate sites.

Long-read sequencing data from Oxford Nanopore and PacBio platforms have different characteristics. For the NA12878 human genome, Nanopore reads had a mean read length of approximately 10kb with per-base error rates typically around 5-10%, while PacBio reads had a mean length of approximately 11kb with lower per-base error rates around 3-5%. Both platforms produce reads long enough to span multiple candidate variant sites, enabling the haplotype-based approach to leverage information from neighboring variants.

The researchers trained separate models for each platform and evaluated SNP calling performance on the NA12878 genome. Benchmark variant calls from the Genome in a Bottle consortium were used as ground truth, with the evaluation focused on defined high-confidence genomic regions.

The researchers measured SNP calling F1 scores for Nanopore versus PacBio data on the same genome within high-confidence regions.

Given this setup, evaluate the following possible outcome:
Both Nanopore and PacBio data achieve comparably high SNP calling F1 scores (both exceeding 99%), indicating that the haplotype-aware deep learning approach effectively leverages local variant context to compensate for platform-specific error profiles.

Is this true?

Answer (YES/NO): NO